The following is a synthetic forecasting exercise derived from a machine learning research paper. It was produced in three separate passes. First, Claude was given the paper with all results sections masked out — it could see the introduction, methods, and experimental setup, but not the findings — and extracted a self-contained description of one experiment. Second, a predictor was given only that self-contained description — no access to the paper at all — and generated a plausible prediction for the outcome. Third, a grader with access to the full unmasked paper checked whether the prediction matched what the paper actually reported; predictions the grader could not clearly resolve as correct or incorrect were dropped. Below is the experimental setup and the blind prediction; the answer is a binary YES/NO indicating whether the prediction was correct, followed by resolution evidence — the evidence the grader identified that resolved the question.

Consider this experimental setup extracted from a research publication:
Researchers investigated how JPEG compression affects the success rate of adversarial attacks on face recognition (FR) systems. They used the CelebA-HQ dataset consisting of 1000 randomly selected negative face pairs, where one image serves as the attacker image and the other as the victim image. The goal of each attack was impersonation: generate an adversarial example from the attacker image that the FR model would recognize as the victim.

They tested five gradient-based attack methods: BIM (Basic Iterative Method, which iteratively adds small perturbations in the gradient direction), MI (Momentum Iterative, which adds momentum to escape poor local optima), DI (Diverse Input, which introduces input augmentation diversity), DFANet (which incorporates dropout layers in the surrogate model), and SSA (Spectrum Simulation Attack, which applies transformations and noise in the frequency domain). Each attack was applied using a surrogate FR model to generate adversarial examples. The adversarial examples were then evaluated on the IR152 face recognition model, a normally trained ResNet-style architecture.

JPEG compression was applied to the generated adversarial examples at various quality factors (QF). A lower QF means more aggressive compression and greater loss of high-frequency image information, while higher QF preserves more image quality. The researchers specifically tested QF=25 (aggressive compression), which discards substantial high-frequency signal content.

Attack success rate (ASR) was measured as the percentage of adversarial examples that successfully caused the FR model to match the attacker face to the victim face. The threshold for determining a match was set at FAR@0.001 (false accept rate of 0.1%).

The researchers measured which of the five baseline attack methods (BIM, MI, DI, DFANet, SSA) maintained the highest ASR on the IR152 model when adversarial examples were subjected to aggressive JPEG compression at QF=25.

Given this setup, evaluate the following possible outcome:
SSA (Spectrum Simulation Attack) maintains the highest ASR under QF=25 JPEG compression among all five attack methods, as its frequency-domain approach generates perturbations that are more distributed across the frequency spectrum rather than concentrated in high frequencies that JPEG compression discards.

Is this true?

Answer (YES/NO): YES